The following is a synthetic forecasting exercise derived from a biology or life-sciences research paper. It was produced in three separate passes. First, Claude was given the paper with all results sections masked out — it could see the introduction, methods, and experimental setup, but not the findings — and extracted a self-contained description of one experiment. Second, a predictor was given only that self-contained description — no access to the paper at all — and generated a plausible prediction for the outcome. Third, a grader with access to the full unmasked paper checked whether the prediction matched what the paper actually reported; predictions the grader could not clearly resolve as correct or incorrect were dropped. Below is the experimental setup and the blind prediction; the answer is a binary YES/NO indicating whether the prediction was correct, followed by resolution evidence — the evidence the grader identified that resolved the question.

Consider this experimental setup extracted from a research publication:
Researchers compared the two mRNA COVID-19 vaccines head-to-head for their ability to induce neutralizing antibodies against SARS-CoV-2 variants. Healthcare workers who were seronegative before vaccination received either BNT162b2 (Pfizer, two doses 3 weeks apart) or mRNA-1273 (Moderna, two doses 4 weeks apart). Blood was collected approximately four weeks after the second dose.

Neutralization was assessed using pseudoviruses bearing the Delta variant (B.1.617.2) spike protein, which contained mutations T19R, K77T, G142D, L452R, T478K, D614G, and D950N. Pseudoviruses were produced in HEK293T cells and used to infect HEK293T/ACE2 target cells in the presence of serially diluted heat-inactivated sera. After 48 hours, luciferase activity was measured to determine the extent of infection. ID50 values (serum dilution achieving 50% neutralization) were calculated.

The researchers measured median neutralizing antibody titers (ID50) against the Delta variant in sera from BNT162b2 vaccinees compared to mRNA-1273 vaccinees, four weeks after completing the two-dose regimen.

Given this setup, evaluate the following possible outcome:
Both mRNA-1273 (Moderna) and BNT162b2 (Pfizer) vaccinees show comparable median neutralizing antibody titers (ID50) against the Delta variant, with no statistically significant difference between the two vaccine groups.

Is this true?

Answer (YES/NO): NO